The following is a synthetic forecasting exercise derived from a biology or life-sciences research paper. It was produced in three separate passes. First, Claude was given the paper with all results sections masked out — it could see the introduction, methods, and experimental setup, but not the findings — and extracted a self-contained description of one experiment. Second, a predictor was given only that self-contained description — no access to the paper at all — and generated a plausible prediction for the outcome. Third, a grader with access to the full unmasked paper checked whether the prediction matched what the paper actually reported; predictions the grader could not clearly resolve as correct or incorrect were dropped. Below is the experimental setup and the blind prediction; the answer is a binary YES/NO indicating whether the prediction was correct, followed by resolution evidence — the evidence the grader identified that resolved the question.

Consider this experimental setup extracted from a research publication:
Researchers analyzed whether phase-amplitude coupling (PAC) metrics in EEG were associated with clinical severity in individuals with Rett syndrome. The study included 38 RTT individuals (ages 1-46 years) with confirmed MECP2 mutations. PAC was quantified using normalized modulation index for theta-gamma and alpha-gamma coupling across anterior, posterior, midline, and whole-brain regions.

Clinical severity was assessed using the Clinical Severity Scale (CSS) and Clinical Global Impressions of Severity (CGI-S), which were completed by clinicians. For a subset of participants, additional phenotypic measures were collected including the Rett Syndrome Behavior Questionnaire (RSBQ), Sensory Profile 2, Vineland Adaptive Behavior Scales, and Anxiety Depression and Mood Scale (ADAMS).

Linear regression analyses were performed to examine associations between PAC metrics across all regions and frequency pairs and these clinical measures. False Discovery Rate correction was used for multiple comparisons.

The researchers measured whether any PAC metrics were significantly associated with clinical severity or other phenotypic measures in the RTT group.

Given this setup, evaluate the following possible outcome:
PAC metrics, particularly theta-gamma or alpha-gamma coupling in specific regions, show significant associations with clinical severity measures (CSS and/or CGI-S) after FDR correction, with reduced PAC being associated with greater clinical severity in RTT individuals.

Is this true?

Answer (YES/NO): NO